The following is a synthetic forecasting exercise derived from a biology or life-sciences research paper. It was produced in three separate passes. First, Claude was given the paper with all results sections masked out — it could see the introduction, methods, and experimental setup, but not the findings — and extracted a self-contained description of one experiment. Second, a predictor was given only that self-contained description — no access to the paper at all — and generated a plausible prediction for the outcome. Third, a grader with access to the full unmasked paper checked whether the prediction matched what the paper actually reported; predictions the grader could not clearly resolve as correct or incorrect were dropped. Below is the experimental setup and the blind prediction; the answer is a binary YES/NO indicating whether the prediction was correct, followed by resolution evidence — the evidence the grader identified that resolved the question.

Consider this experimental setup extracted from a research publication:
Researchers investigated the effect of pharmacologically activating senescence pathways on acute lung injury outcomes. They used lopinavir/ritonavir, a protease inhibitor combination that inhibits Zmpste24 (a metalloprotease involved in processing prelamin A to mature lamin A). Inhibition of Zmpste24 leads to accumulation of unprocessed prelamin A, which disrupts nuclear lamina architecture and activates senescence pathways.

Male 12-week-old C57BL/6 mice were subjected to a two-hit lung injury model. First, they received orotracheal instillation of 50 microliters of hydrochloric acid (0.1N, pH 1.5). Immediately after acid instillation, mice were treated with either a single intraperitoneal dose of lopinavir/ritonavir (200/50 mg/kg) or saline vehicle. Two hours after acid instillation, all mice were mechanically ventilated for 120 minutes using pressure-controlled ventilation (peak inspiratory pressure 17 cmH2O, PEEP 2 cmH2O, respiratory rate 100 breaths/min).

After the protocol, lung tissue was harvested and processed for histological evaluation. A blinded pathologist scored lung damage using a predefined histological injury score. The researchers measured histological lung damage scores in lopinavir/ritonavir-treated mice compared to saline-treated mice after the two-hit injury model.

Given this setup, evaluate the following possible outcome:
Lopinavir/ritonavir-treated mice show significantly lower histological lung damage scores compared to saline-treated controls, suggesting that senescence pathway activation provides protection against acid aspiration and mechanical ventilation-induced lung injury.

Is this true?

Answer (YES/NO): YES